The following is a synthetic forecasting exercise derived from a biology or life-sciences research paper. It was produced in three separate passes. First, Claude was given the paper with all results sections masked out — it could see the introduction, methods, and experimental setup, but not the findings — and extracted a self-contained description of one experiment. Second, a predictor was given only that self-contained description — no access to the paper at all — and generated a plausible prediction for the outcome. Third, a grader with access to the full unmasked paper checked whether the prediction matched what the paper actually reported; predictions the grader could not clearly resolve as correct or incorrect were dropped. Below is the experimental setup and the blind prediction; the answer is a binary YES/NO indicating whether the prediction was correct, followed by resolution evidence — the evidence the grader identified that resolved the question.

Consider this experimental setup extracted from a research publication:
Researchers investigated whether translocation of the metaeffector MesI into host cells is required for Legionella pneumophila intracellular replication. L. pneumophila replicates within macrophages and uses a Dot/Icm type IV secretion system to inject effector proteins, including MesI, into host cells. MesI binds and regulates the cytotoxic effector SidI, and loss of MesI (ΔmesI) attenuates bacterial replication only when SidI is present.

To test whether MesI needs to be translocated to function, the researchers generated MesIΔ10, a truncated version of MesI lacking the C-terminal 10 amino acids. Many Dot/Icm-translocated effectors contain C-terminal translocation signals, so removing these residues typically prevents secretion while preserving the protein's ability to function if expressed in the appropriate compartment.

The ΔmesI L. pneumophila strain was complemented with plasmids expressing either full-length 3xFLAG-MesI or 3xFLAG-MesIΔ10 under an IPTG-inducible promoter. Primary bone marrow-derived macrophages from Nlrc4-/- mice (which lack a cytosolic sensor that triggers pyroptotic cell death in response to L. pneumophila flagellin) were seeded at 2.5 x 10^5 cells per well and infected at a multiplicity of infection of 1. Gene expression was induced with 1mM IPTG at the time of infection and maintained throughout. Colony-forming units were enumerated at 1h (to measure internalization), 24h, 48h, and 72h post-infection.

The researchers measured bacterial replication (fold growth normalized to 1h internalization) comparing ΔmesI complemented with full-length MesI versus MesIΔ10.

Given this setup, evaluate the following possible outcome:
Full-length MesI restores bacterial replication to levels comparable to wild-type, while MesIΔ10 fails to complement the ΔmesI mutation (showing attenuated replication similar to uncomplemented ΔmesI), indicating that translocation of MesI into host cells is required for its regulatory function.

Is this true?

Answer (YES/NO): NO